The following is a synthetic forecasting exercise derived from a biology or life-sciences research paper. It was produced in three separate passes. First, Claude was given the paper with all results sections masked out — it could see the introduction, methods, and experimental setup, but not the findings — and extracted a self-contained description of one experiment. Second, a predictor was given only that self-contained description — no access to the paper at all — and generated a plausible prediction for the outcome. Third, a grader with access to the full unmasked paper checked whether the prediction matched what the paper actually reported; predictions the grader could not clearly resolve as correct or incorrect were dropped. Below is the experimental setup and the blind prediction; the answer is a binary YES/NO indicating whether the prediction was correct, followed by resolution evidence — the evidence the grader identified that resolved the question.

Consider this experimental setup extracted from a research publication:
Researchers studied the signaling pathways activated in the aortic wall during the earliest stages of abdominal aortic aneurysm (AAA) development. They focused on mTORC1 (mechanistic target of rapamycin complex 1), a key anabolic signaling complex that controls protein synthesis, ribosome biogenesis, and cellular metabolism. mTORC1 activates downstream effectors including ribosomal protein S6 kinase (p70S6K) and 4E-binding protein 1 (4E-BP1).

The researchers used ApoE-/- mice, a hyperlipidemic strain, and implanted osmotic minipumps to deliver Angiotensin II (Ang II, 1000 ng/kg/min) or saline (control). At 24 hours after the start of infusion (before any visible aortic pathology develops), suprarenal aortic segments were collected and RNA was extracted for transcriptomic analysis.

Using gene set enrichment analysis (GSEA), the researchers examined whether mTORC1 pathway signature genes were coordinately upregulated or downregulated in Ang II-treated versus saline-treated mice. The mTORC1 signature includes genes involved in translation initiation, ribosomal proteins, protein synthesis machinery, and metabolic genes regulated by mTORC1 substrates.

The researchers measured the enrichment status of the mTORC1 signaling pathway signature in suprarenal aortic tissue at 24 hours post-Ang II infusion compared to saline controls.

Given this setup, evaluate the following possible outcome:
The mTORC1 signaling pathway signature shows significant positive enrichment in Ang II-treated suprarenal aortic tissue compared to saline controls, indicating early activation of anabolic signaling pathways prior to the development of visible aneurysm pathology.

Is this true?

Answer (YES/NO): YES